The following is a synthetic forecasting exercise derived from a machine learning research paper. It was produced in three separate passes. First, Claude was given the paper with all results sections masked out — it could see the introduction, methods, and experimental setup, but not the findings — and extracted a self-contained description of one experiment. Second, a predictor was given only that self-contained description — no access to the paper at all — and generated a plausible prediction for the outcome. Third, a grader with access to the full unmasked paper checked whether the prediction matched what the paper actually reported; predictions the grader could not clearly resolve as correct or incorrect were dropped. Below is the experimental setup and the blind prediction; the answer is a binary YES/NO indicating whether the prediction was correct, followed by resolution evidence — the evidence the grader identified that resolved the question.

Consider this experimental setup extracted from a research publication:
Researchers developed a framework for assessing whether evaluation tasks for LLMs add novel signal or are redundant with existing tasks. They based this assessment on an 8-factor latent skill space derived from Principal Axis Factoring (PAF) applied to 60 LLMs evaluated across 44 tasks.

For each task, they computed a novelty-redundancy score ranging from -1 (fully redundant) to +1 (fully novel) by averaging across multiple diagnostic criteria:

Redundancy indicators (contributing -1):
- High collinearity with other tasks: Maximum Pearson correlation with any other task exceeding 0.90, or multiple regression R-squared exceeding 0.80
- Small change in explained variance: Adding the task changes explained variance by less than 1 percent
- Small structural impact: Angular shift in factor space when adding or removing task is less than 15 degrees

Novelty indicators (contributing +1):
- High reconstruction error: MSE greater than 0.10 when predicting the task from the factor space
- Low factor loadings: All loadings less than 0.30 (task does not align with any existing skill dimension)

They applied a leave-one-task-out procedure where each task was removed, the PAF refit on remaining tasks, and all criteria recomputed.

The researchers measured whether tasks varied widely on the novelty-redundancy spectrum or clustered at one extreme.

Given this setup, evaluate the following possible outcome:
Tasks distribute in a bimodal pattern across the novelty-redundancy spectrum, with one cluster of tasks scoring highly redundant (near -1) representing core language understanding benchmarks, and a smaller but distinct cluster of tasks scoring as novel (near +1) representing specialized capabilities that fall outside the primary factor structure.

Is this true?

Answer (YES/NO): NO